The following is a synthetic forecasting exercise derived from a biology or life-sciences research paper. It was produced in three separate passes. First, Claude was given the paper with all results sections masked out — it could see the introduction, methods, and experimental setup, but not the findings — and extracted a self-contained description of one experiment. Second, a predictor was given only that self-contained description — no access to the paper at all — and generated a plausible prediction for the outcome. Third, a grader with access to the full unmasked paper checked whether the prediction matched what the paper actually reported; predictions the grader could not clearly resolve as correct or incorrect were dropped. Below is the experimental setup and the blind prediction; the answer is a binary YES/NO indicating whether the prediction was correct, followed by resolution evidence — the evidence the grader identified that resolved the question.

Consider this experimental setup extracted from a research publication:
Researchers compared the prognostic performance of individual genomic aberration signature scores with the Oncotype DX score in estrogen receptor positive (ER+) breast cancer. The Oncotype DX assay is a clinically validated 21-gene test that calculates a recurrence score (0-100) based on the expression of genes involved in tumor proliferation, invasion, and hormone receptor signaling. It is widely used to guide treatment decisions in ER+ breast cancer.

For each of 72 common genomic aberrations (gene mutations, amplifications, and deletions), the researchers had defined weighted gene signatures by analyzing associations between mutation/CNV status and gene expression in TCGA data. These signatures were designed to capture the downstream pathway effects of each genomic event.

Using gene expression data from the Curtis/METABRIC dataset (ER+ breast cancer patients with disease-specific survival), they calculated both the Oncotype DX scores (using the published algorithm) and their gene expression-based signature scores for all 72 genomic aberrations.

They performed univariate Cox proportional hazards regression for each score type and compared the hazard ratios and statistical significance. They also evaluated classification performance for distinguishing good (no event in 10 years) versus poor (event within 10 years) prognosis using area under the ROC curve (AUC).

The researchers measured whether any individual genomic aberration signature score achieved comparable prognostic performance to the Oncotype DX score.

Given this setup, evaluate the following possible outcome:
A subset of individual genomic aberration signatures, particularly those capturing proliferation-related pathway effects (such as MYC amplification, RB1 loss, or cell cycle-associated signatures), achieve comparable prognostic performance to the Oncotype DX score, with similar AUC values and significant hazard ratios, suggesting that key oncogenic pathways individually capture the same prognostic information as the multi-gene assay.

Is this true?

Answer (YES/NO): NO